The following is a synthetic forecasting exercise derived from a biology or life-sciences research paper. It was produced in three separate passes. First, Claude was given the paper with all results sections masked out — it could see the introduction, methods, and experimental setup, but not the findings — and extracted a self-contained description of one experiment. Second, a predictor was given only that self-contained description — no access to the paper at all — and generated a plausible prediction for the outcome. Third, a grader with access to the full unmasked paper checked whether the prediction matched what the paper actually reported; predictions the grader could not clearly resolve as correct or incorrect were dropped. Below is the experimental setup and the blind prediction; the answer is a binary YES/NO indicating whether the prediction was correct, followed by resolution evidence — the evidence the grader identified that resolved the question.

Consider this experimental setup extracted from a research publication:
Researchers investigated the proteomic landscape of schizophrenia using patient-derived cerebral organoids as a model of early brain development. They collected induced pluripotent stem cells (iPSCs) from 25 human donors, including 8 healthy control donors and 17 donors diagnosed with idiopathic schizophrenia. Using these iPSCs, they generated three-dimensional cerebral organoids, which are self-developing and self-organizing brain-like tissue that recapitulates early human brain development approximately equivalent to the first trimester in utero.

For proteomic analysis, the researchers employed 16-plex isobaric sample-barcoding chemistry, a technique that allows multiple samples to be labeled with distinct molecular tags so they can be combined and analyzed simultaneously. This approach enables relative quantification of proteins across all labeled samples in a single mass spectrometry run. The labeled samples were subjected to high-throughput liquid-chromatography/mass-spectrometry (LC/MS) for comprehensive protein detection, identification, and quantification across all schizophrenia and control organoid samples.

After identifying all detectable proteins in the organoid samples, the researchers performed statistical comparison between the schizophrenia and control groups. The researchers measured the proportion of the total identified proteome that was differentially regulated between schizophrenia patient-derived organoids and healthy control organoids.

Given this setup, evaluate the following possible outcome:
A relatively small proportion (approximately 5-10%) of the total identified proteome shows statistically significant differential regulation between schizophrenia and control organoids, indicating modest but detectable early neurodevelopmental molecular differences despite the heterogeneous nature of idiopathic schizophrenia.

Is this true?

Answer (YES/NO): NO